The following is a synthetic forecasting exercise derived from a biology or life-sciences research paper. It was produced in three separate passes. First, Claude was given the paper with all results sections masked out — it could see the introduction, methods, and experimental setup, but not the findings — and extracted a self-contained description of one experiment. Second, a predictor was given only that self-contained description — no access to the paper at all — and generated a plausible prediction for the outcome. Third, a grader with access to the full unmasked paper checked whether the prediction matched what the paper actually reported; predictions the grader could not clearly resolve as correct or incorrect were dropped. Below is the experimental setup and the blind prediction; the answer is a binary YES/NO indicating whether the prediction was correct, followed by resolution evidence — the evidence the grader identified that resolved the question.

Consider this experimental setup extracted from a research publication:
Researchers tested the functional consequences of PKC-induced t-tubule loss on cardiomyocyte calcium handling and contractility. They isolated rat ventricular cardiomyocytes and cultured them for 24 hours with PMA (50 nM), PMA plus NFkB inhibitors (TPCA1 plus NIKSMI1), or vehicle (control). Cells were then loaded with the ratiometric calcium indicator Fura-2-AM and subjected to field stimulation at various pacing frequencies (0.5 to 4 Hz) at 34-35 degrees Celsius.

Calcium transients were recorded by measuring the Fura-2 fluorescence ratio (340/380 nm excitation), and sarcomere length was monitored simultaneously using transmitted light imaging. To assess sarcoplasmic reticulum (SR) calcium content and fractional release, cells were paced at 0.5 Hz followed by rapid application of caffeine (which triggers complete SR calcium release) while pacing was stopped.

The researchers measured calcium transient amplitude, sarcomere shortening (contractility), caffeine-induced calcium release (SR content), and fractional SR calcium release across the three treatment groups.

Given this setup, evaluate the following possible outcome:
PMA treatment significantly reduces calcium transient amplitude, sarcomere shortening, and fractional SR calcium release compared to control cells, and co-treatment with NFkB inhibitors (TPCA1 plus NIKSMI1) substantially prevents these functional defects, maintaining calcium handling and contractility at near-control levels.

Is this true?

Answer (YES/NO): YES